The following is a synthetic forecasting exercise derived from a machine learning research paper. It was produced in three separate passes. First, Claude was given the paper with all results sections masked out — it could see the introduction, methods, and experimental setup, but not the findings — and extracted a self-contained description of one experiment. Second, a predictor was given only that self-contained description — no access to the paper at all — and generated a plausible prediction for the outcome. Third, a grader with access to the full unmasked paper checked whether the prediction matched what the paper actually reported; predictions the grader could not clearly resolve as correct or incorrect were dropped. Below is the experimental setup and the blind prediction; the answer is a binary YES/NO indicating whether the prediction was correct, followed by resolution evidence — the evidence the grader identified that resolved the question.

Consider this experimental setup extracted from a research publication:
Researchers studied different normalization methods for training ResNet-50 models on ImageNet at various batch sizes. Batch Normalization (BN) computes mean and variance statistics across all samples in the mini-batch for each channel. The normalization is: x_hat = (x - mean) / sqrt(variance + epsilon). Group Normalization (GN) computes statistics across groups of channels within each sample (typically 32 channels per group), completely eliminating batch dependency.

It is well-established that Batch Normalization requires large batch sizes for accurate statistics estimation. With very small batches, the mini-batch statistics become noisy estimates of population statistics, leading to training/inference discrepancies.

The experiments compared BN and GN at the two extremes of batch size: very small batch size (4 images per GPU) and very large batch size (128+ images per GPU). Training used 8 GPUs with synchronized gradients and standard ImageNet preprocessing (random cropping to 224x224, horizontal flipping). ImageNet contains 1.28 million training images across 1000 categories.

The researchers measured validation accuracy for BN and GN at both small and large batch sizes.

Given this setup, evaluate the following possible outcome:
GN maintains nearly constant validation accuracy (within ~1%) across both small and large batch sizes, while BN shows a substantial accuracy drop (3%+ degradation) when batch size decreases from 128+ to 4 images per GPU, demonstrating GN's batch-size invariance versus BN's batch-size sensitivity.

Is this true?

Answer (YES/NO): YES